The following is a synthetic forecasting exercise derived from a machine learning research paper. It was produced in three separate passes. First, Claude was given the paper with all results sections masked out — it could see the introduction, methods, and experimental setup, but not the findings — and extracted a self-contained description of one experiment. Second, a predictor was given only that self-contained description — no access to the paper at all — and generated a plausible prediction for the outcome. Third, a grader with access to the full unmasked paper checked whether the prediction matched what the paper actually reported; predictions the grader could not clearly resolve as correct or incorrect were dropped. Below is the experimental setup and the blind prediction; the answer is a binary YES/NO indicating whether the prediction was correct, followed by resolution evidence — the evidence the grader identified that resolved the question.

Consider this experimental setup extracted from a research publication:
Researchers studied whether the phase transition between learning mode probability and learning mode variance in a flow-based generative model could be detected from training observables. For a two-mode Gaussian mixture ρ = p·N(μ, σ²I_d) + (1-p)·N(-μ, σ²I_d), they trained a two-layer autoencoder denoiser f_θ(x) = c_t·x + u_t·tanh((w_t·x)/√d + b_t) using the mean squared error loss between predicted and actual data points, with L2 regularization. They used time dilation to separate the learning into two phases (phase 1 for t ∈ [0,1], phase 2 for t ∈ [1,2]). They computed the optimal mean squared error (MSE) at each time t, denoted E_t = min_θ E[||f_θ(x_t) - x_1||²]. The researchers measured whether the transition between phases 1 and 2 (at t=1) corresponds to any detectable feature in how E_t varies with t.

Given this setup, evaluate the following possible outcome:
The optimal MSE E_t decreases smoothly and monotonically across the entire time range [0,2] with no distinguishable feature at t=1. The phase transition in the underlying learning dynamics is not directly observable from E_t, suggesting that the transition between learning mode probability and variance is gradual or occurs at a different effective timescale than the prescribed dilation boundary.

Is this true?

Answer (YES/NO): NO